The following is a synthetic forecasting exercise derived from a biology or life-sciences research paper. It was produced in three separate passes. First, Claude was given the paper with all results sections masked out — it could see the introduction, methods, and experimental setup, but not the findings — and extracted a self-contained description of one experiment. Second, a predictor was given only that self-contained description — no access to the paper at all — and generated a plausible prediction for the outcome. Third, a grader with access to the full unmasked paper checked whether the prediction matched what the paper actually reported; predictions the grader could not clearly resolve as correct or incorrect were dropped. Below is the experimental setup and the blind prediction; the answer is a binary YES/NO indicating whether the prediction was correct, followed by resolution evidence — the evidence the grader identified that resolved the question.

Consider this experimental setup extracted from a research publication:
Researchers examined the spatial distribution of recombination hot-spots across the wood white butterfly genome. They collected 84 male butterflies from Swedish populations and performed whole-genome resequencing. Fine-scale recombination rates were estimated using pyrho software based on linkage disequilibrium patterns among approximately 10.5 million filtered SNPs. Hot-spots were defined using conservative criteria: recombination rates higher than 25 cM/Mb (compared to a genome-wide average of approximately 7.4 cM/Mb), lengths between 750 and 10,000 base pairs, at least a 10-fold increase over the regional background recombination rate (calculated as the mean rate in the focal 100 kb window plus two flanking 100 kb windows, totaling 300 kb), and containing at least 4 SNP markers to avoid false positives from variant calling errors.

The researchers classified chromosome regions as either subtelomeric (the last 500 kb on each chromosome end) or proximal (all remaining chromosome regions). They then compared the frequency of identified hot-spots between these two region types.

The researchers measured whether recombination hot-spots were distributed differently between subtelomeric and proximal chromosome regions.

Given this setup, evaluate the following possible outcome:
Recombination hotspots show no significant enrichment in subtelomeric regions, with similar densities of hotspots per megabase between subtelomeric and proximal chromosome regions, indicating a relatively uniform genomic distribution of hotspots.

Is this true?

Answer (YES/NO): NO